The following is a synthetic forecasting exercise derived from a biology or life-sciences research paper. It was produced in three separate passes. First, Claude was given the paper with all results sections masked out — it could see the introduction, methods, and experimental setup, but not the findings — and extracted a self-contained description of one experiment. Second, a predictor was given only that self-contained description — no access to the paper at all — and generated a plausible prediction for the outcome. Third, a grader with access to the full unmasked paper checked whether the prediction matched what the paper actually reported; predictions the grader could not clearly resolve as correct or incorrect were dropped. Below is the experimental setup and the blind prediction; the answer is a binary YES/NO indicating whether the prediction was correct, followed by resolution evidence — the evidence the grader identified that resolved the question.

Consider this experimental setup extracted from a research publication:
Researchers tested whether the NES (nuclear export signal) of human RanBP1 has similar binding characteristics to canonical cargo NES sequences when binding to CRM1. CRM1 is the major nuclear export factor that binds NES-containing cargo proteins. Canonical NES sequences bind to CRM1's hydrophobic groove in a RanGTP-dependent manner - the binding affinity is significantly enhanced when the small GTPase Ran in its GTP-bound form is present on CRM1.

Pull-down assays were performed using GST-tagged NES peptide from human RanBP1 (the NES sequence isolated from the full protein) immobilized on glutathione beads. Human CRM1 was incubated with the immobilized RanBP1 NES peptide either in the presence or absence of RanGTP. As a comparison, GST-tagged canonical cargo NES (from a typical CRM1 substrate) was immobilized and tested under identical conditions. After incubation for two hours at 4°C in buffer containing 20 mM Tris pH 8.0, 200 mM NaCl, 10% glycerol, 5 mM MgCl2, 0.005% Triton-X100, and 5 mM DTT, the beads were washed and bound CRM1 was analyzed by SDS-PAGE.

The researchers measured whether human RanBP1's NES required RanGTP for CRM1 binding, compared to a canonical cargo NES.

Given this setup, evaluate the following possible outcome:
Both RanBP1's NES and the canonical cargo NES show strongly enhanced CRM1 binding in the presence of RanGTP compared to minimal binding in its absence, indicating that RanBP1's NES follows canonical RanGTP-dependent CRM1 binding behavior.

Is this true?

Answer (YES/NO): YES